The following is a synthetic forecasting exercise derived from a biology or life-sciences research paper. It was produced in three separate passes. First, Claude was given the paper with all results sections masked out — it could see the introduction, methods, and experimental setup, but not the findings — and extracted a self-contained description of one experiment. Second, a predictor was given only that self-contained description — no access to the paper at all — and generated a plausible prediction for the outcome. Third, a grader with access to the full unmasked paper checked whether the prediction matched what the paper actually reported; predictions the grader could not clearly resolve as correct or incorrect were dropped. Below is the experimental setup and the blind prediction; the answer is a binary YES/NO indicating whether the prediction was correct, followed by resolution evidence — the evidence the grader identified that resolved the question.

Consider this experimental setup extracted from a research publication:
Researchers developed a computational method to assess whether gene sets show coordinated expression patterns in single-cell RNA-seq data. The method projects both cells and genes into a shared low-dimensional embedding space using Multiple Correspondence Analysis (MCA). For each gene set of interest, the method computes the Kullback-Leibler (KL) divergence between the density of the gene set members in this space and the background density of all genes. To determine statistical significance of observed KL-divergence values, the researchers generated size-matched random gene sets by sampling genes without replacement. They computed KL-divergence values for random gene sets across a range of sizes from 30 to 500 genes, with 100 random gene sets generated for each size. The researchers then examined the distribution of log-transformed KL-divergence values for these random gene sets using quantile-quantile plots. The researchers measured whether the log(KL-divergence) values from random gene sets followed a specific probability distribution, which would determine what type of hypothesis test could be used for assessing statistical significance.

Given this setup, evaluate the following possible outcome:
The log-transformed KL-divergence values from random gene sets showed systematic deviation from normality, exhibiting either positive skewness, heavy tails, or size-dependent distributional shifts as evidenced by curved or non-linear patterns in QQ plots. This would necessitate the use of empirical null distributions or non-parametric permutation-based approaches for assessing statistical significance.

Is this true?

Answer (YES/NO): NO